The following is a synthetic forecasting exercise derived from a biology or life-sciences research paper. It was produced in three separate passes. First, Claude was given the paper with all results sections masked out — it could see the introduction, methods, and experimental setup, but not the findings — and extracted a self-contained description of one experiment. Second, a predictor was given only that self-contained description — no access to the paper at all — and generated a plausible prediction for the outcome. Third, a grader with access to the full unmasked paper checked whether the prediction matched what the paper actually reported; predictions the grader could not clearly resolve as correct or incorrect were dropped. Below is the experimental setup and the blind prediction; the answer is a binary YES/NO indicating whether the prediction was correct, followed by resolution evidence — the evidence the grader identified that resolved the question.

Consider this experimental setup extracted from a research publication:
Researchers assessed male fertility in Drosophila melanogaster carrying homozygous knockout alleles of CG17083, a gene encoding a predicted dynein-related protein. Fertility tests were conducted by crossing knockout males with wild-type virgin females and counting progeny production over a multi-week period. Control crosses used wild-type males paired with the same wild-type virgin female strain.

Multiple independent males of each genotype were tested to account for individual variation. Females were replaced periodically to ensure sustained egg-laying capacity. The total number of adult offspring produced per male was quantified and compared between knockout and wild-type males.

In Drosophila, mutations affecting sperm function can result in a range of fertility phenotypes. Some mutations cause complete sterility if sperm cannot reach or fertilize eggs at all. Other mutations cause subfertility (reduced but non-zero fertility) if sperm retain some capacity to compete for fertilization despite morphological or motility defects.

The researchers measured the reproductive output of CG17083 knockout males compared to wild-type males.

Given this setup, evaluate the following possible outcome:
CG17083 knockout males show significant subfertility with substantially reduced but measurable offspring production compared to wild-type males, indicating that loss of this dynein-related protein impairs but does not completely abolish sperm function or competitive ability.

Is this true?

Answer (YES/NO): NO